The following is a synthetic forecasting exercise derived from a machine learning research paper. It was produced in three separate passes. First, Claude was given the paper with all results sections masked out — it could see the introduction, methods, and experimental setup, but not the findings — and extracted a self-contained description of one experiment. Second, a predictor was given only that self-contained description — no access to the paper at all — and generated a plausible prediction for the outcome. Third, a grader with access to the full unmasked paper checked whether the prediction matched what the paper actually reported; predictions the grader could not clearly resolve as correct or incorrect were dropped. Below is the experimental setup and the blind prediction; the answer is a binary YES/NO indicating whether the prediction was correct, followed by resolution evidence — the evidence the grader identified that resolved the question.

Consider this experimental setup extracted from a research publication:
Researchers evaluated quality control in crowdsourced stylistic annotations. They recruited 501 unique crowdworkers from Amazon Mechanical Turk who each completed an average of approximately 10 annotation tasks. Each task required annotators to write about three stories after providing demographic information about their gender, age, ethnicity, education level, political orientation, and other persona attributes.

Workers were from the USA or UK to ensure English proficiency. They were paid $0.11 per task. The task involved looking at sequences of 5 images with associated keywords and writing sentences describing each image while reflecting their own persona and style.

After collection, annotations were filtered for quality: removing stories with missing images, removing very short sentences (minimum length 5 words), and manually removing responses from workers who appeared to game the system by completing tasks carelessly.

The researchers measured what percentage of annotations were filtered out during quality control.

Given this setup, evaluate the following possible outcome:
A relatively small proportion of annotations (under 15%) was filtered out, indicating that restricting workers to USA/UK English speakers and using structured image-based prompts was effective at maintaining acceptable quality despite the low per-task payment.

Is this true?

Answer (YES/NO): YES